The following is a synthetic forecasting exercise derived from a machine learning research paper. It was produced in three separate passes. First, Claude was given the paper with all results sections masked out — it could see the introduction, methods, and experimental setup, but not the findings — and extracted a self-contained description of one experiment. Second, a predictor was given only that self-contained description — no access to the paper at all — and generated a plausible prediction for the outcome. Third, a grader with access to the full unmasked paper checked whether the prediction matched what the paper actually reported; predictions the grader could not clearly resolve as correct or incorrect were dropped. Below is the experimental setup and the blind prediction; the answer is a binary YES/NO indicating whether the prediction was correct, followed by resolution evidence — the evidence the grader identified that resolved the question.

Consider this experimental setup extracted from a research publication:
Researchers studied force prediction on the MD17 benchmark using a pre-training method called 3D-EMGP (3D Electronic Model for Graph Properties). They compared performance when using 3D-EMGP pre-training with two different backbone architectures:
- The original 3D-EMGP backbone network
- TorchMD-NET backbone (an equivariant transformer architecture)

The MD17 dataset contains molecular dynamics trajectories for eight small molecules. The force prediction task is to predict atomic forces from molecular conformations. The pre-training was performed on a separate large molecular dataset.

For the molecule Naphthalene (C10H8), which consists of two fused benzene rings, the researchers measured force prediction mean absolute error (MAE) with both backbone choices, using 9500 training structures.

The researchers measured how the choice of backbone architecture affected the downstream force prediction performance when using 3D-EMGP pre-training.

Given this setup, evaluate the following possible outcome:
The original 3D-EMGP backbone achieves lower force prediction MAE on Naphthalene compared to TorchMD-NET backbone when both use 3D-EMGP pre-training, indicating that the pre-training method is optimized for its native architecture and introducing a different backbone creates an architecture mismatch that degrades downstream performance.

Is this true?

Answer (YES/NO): NO